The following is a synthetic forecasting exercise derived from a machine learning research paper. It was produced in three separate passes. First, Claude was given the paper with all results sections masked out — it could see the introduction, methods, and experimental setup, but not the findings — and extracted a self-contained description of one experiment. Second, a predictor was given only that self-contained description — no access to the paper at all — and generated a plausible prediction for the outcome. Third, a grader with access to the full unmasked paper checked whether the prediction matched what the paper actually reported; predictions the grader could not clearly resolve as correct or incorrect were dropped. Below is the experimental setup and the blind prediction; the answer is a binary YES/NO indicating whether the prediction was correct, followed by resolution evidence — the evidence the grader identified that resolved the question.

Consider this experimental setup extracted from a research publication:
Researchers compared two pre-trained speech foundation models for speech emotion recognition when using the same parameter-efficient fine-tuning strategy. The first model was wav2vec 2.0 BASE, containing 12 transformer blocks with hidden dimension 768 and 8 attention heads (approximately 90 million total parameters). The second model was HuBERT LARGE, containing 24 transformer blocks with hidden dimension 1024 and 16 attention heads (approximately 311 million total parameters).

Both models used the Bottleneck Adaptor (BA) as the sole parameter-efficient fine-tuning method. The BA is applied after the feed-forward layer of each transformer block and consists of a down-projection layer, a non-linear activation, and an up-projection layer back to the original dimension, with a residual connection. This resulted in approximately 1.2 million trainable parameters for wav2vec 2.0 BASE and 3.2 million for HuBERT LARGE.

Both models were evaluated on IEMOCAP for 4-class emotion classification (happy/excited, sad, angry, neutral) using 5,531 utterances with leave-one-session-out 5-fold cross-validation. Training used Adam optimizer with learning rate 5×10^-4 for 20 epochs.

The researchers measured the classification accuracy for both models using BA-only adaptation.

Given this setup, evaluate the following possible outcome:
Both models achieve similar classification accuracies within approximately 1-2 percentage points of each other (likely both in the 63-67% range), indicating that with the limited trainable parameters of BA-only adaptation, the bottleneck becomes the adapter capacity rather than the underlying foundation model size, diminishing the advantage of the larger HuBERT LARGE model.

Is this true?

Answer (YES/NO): NO